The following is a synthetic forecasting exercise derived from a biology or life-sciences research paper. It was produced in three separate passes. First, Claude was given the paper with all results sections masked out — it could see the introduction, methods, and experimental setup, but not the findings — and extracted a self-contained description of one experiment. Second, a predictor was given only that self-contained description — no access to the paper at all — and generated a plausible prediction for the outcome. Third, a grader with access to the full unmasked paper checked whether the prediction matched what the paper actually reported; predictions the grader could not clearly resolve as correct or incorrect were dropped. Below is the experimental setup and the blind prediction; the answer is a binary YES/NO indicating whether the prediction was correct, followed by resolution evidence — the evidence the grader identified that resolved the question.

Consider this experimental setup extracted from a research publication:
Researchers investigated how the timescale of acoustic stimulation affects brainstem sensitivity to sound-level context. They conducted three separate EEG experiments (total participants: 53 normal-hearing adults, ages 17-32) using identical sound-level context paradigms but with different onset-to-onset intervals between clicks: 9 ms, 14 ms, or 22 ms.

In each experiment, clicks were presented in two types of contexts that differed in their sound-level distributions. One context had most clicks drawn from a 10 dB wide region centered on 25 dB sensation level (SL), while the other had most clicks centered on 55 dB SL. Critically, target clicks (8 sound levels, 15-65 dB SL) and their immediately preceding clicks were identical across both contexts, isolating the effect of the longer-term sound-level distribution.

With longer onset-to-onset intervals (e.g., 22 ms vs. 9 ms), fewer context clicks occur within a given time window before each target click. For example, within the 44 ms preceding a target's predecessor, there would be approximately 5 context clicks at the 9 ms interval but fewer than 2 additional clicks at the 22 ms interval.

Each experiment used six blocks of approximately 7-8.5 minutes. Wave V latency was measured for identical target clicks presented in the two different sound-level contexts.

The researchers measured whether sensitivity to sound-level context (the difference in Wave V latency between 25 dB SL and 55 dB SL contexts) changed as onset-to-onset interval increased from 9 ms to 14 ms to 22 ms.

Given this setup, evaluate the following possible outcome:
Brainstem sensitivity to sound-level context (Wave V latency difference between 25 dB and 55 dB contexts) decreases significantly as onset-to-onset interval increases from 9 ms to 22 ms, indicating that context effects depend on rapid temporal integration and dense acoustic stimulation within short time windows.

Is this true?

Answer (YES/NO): YES